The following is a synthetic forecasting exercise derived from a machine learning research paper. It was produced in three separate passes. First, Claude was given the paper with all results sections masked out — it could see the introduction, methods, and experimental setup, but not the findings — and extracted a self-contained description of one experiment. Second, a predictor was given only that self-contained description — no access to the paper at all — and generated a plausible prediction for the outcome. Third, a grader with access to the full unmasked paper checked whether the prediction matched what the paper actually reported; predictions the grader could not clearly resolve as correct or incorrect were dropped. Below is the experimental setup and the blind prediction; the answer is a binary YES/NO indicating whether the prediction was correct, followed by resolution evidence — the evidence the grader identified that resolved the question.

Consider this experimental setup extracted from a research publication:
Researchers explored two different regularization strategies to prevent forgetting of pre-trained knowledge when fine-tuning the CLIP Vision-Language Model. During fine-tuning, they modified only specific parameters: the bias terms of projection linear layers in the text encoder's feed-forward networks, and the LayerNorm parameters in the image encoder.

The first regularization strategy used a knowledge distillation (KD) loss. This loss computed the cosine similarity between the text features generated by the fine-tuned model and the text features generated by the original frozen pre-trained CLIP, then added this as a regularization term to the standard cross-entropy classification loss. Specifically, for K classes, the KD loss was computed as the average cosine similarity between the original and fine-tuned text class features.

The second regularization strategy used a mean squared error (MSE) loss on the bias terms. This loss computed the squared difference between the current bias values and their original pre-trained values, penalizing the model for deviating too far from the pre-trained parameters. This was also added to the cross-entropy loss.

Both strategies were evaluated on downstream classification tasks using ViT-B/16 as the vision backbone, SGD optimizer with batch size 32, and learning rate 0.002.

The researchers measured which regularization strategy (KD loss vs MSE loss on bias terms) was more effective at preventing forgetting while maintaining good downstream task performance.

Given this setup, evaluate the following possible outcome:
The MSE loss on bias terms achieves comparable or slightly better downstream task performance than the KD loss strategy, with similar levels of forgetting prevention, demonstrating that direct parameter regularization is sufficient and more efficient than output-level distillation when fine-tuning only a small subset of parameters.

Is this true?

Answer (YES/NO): NO